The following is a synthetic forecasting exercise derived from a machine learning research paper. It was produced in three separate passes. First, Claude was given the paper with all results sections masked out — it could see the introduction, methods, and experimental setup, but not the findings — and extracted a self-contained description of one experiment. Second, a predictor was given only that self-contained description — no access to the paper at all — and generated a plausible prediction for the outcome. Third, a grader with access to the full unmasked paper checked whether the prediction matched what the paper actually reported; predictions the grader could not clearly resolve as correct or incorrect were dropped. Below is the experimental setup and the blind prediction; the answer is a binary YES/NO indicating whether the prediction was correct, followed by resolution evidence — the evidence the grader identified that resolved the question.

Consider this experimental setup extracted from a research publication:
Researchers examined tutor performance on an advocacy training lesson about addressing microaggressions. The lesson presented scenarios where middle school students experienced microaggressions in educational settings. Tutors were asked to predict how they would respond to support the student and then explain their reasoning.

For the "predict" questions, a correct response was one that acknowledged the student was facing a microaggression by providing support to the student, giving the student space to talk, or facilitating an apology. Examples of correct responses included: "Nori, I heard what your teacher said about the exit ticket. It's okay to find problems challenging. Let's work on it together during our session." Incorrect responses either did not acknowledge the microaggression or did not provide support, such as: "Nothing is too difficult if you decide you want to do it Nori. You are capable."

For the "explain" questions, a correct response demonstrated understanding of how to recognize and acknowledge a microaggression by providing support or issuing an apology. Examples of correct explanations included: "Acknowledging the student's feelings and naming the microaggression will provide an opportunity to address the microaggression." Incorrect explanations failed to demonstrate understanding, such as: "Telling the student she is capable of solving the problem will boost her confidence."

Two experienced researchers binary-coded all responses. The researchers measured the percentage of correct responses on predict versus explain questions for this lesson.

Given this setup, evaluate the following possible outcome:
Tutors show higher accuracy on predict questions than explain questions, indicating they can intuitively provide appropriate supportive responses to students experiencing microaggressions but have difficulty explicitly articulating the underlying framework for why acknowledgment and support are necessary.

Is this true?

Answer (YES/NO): NO